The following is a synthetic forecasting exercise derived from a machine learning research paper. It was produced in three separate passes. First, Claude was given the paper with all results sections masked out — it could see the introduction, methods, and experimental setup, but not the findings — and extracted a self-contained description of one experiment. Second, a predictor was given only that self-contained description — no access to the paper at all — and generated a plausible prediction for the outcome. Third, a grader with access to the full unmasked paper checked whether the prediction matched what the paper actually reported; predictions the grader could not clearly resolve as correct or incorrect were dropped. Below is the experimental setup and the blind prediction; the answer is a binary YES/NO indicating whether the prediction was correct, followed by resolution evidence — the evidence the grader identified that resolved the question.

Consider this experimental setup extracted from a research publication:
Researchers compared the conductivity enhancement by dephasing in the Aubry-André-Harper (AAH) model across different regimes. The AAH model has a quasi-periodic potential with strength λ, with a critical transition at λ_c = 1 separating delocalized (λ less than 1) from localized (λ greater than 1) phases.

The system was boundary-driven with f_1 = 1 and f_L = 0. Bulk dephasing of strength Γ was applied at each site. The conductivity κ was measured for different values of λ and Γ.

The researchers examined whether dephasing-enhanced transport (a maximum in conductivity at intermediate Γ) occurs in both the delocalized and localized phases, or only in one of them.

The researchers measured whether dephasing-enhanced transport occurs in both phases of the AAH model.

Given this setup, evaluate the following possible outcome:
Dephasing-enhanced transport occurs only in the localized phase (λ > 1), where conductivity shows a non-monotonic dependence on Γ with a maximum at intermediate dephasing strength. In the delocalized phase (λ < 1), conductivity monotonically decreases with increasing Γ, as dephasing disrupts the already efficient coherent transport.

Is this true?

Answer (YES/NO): YES